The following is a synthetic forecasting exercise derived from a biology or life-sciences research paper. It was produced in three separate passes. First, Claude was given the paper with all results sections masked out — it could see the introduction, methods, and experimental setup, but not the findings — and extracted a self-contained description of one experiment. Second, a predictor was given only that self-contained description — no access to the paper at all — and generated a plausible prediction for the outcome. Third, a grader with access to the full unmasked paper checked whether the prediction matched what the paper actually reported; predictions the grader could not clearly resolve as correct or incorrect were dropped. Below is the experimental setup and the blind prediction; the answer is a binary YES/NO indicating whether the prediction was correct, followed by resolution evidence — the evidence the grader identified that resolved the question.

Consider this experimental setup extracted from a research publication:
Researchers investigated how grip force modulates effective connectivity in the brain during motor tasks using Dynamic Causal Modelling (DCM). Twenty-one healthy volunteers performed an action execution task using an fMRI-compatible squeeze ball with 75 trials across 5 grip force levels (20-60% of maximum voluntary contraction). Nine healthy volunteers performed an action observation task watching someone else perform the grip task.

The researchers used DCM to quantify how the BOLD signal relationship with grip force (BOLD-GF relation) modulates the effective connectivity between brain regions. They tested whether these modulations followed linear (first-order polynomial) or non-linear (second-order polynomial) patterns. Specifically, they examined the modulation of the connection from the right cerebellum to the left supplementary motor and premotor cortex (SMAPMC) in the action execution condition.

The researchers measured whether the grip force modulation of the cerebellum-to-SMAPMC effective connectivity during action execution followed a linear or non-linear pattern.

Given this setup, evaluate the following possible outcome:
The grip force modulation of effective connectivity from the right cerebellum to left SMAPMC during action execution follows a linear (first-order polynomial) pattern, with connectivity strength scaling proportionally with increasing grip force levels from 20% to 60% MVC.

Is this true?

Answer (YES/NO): NO